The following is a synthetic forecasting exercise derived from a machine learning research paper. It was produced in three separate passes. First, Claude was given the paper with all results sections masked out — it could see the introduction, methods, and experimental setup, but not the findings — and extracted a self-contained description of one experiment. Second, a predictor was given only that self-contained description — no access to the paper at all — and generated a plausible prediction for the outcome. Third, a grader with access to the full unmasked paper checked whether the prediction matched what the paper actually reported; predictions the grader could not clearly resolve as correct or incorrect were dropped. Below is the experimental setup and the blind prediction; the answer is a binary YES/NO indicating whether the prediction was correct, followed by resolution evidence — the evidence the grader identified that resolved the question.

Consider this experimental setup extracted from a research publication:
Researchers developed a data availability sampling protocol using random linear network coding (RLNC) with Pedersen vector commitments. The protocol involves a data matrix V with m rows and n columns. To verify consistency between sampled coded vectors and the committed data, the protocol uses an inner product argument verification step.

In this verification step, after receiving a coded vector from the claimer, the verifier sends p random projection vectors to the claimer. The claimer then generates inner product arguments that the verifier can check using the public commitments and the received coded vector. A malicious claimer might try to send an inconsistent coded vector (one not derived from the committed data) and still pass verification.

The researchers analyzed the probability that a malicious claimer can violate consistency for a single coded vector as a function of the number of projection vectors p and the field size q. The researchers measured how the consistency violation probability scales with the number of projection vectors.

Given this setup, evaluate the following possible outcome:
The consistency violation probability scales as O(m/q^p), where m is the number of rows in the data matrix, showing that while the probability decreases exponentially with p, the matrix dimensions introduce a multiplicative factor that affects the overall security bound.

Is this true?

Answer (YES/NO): NO